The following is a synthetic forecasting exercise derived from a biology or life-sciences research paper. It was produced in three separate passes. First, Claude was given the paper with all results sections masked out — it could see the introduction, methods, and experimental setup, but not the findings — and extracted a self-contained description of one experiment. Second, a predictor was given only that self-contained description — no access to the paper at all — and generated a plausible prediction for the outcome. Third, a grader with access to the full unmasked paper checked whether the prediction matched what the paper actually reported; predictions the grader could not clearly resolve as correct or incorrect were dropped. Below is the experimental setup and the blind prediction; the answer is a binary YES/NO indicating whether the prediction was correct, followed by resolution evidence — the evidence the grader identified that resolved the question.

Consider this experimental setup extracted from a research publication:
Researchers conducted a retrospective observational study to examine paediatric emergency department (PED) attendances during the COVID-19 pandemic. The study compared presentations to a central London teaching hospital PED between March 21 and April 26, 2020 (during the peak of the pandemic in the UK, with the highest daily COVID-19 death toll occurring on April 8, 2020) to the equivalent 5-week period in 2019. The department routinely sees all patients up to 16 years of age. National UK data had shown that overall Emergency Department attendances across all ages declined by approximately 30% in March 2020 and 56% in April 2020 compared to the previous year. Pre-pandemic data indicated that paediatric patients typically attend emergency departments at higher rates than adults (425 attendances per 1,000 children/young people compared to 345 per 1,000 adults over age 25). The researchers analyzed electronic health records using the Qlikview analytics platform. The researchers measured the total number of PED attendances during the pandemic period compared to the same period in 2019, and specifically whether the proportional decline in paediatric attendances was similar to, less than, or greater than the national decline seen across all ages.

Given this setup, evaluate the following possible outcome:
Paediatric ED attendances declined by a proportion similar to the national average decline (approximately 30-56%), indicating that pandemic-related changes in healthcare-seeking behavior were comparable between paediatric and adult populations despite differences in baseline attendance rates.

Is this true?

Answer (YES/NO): NO